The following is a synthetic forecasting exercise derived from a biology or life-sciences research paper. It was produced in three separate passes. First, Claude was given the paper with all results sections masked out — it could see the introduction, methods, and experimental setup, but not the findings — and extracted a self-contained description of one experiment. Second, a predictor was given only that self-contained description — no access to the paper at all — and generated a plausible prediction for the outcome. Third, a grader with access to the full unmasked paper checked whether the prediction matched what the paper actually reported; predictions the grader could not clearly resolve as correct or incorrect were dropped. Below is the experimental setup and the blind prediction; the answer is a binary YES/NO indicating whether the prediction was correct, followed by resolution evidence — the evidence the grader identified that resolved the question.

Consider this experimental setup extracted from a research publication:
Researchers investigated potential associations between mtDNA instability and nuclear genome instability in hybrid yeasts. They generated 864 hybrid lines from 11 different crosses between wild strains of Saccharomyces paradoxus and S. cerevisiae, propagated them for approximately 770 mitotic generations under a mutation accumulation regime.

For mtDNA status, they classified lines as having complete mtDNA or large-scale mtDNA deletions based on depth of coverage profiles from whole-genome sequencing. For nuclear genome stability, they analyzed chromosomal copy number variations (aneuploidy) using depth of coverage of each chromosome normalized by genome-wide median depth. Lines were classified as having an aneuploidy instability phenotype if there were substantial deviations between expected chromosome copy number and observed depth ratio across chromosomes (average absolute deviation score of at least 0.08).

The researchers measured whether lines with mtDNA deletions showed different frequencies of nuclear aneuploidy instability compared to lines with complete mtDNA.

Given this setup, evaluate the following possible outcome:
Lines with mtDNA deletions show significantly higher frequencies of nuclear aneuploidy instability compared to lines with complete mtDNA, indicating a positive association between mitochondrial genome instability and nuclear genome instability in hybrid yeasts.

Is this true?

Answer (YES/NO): NO